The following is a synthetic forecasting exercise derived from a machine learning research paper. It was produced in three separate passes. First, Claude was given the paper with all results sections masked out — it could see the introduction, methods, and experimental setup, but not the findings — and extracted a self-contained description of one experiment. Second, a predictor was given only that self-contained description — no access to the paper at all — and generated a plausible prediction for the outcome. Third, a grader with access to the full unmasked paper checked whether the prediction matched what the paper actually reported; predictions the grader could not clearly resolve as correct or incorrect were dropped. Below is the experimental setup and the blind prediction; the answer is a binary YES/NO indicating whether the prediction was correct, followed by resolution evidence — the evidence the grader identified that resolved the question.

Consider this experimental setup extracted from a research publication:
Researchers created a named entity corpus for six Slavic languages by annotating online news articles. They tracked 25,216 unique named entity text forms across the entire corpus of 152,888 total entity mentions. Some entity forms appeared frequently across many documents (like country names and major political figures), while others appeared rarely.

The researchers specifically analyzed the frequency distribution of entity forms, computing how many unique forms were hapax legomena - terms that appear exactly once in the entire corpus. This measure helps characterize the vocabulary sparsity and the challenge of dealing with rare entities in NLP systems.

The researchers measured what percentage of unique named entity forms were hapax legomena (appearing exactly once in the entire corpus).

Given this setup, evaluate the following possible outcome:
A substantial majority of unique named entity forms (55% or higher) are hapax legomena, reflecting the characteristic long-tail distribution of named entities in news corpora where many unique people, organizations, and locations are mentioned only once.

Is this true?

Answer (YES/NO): YES